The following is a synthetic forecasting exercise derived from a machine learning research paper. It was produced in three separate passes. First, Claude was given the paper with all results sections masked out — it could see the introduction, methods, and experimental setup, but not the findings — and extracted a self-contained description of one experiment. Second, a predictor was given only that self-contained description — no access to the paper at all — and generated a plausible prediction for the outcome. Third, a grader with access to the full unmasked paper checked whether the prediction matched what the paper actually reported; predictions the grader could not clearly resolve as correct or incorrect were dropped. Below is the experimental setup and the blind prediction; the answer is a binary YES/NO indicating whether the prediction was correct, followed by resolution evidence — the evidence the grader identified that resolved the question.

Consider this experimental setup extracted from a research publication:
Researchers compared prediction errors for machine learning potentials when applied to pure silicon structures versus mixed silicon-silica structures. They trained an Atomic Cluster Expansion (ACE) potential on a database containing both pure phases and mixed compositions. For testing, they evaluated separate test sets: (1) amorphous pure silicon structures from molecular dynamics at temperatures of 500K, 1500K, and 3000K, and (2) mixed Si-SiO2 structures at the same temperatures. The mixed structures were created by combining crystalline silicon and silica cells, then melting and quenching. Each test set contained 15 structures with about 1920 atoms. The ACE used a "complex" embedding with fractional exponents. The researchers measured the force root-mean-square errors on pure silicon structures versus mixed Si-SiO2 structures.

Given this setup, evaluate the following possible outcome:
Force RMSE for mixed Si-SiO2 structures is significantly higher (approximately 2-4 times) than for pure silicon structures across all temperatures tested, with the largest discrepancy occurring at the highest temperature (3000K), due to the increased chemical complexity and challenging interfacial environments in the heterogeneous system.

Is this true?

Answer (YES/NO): NO